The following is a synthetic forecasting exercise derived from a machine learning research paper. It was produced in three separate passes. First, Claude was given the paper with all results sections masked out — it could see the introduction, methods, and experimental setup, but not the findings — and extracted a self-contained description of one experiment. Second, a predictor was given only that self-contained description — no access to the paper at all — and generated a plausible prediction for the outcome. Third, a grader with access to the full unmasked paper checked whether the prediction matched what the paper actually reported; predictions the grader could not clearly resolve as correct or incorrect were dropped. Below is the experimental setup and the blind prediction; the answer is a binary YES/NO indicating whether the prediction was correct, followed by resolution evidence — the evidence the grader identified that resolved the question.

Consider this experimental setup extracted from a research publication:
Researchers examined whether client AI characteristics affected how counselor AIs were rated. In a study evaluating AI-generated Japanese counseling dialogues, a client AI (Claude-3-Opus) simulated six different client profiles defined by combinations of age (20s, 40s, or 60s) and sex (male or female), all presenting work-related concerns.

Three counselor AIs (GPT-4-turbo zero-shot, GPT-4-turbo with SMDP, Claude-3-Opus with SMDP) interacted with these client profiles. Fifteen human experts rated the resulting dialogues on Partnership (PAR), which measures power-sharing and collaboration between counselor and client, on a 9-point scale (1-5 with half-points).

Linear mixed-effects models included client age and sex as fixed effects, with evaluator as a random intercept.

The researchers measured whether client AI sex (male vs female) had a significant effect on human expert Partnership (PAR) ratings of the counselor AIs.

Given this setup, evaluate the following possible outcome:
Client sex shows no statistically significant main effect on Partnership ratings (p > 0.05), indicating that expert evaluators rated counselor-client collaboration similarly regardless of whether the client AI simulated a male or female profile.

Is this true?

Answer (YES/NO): YES